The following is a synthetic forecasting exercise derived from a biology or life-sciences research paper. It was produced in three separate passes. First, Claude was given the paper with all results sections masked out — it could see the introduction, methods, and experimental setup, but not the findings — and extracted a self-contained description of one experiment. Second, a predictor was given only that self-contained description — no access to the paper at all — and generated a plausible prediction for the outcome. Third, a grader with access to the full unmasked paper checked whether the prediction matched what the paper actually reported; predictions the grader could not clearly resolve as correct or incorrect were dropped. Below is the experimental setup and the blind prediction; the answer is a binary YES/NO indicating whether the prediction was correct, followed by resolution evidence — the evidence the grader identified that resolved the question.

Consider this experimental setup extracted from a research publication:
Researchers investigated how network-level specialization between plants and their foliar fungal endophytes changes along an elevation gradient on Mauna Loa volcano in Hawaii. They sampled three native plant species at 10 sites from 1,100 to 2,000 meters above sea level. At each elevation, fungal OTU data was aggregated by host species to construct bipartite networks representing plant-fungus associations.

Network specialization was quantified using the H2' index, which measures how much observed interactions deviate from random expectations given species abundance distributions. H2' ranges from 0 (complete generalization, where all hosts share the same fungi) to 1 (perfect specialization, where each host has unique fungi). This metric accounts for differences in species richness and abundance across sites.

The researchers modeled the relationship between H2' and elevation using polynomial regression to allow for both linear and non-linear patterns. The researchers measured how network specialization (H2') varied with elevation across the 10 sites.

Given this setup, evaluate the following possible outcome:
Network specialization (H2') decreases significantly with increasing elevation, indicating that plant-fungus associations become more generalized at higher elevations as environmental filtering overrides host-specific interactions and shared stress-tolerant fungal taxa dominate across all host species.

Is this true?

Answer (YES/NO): NO